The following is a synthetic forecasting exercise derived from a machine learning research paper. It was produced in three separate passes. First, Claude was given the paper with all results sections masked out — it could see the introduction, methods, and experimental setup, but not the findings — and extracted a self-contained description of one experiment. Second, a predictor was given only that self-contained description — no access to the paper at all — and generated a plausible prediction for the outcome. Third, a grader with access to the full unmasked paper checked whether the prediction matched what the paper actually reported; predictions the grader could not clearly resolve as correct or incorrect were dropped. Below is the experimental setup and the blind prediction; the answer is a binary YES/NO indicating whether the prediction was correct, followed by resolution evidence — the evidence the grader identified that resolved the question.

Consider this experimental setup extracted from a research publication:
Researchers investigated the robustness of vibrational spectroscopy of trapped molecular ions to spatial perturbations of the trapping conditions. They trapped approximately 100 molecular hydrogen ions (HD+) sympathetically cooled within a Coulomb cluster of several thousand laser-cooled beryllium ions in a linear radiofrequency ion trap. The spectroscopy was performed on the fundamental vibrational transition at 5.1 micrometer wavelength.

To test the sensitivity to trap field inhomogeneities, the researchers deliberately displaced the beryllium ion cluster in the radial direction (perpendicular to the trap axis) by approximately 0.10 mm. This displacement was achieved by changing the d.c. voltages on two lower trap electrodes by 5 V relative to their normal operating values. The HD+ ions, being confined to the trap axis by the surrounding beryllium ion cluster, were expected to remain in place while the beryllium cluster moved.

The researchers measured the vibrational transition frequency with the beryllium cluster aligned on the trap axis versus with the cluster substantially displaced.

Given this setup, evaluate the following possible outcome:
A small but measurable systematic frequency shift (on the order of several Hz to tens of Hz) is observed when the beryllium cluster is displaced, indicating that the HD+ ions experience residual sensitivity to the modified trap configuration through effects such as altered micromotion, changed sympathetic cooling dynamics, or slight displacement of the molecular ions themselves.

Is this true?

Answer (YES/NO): NO